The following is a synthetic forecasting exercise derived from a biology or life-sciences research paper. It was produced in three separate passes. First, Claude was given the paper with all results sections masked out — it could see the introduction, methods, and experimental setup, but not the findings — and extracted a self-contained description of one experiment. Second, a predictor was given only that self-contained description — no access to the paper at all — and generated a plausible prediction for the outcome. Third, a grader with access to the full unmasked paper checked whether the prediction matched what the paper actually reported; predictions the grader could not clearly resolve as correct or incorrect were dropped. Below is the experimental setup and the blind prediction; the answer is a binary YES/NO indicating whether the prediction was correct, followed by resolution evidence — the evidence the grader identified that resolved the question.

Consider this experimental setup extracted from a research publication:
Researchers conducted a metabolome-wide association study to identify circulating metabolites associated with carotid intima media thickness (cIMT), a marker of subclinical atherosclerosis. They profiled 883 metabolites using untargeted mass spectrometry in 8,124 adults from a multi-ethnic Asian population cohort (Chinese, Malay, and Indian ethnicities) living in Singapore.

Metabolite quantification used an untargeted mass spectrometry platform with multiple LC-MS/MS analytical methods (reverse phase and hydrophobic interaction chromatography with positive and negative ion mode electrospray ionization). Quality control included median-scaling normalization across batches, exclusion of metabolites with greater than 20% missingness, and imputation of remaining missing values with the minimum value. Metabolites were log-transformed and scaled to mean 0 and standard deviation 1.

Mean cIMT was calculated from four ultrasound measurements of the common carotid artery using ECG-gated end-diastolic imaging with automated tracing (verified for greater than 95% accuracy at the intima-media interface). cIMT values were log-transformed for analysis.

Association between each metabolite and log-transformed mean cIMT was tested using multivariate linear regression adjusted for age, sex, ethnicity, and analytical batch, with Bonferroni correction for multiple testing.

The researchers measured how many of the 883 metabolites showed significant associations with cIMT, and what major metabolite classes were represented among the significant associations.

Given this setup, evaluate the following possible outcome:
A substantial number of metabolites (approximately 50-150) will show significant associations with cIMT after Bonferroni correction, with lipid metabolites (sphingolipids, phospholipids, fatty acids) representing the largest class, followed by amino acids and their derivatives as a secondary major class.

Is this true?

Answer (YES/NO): NO